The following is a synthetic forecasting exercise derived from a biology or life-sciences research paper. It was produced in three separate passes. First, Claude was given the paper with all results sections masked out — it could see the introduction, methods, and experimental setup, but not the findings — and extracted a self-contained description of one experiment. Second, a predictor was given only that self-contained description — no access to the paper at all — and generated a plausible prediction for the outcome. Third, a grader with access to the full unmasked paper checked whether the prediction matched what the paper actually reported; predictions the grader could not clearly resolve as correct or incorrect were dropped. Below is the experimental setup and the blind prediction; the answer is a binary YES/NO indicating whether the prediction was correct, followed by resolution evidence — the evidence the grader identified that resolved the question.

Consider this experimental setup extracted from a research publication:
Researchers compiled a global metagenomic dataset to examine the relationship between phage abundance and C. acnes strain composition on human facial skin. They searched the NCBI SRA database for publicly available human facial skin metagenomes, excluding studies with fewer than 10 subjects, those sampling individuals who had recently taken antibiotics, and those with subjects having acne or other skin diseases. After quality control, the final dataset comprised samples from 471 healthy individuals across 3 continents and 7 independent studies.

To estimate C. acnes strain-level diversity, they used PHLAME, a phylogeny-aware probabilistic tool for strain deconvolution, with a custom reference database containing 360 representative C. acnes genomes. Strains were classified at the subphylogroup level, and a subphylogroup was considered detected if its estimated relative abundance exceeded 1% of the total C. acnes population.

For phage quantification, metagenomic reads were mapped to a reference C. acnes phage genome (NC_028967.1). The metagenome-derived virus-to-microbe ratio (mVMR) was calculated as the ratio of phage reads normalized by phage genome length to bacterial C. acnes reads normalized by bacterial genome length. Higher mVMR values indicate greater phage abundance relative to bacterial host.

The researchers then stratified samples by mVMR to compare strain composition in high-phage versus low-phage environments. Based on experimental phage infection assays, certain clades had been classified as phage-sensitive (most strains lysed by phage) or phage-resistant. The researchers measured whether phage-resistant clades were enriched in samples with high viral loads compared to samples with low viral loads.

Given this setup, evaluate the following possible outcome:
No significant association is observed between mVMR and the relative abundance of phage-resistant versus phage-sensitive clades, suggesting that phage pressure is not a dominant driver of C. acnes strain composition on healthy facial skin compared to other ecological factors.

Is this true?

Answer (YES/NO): YES